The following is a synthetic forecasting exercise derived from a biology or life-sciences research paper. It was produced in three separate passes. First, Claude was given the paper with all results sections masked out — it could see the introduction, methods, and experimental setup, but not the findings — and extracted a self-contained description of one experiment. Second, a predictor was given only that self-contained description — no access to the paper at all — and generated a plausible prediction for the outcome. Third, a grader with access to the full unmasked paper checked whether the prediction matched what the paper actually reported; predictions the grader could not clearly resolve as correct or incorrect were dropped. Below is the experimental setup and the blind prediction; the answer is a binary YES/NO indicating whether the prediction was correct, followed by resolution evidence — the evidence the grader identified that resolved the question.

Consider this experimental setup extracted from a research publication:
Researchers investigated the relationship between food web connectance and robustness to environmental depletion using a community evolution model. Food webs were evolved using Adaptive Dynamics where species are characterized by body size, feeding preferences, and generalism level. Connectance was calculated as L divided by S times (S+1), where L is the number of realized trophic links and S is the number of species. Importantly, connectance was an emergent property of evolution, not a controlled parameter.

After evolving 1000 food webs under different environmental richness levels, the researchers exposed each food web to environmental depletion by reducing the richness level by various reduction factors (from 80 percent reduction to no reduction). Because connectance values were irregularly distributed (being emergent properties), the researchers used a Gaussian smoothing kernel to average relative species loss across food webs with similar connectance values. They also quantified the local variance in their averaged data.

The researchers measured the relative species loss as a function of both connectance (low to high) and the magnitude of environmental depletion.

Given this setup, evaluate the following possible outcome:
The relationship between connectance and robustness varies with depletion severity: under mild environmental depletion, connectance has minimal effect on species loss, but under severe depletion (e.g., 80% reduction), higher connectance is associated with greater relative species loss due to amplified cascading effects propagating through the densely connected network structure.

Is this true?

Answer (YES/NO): NO